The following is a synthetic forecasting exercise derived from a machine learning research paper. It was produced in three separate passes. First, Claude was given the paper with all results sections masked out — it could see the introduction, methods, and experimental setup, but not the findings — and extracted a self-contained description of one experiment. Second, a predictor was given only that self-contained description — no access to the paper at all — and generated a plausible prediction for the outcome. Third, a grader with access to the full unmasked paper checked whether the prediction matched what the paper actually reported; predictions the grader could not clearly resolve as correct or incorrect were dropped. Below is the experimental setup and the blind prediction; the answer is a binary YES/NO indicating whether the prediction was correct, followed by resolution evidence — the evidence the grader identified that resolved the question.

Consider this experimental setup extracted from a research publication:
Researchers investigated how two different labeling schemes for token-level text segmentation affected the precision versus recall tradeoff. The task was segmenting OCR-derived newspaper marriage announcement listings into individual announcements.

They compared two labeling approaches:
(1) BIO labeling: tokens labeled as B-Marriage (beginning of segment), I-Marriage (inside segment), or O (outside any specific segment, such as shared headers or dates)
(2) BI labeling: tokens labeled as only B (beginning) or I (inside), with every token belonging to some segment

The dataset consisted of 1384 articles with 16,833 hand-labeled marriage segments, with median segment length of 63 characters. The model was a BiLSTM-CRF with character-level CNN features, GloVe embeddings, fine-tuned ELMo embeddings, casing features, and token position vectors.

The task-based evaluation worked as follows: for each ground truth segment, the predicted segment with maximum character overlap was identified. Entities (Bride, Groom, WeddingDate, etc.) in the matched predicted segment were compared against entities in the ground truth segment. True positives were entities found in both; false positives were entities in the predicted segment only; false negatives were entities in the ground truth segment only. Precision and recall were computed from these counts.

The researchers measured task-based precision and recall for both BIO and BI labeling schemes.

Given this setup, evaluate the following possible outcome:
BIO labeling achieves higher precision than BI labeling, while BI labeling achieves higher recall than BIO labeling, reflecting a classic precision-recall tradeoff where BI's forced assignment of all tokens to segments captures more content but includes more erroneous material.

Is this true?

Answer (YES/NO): YES